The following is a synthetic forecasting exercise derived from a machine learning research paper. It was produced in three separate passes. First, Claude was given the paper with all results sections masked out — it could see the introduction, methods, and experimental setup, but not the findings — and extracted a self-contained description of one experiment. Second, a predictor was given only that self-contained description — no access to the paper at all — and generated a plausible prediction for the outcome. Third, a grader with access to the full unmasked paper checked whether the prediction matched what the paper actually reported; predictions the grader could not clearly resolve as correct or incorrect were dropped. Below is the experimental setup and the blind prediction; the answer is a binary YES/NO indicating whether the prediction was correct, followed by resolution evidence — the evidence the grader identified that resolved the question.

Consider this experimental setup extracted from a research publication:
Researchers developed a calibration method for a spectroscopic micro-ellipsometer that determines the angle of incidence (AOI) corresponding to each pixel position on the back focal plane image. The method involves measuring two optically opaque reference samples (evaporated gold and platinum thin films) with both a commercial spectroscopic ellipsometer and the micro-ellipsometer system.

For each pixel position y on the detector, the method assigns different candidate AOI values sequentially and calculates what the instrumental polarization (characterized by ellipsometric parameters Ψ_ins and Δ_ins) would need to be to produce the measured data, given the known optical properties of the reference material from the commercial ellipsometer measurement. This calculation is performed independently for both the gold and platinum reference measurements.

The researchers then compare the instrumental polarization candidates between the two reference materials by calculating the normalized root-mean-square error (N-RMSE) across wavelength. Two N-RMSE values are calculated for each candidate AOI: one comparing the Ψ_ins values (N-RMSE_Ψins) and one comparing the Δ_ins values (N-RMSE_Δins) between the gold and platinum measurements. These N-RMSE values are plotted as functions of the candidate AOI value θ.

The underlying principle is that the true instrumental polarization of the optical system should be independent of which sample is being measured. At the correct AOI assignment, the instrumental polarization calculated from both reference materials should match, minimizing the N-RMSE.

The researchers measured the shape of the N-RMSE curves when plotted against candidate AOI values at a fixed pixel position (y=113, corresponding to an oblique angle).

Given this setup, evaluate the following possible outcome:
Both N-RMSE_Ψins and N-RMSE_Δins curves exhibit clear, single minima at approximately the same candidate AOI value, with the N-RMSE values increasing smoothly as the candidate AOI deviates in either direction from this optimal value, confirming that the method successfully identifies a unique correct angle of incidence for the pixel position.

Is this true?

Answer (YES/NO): YES